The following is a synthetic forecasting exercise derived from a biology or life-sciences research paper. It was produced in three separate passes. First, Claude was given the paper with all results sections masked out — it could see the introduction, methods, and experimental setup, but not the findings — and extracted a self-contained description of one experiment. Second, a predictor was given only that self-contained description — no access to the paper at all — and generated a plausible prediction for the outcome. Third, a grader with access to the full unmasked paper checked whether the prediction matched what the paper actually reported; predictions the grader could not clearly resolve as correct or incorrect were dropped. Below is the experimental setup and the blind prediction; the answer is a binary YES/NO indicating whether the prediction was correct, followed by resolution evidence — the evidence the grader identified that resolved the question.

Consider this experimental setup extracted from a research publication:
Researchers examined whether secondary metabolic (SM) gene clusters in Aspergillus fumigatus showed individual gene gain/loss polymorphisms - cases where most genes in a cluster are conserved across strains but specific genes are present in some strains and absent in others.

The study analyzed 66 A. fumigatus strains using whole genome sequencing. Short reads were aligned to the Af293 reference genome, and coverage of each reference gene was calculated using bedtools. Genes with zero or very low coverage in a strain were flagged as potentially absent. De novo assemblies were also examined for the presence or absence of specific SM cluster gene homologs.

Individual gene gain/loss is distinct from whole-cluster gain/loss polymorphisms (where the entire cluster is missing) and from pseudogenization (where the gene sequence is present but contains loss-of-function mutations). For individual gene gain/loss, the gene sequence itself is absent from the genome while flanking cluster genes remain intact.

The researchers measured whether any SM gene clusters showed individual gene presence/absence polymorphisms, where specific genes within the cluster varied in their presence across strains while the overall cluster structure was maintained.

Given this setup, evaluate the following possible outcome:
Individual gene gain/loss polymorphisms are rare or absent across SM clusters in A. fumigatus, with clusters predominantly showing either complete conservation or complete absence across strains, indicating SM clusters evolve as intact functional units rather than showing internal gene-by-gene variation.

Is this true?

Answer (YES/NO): NO